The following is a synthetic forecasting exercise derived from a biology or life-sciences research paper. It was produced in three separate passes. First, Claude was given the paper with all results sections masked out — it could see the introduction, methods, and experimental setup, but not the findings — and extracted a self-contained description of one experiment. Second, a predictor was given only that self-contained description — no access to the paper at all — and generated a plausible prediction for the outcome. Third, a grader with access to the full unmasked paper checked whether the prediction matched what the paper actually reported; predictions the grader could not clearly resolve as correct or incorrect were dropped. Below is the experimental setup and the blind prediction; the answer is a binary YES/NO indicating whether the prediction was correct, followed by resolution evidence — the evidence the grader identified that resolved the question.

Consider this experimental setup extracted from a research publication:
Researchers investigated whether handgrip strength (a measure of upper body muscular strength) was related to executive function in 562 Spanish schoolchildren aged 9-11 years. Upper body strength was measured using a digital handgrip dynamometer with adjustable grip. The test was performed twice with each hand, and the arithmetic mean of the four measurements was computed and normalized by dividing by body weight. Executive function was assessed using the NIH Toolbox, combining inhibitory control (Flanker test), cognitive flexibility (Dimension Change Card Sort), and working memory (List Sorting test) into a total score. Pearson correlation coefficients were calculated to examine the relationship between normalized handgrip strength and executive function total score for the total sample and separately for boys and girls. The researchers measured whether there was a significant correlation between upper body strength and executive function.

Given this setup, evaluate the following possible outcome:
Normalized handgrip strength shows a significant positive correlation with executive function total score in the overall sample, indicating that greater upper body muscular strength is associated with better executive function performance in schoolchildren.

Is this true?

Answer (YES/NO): NO